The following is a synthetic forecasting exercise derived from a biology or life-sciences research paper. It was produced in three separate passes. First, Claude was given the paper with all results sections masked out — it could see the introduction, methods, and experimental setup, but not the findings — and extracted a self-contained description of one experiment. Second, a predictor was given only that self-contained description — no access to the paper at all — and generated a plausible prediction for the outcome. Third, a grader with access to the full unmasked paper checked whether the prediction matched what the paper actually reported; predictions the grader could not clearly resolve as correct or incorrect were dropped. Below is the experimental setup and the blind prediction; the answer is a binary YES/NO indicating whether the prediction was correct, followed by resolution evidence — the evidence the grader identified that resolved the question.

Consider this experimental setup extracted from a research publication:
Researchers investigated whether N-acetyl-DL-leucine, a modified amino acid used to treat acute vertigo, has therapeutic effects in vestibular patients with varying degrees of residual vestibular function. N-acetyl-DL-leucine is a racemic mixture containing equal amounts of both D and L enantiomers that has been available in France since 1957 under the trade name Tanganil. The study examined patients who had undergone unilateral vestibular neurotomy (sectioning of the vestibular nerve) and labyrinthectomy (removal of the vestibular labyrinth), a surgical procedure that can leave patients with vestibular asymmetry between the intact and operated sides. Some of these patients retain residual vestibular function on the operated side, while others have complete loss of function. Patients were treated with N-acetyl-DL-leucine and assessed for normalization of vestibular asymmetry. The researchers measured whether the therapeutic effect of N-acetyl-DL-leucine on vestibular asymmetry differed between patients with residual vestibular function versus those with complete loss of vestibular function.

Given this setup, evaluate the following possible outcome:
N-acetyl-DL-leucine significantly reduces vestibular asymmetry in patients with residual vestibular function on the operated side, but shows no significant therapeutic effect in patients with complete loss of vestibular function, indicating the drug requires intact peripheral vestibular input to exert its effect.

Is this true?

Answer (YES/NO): YES